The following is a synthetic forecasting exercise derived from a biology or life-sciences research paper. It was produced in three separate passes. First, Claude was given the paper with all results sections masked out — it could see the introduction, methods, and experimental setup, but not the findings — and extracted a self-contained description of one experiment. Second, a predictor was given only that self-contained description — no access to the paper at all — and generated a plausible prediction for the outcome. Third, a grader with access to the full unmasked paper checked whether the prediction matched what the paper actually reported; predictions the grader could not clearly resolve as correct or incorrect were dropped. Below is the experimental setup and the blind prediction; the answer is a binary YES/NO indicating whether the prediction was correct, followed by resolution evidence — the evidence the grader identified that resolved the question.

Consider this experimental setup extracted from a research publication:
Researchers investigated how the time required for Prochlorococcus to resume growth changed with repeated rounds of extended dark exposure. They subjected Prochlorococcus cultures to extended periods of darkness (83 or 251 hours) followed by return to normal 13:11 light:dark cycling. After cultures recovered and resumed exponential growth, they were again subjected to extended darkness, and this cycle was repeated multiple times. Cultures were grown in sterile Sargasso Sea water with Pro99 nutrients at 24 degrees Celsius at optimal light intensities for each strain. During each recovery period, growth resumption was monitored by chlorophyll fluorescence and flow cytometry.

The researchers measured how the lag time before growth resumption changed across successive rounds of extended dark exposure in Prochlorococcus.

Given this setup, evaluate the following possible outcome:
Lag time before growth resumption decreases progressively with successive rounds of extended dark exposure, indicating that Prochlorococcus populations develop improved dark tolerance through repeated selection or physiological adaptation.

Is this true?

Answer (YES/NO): YES